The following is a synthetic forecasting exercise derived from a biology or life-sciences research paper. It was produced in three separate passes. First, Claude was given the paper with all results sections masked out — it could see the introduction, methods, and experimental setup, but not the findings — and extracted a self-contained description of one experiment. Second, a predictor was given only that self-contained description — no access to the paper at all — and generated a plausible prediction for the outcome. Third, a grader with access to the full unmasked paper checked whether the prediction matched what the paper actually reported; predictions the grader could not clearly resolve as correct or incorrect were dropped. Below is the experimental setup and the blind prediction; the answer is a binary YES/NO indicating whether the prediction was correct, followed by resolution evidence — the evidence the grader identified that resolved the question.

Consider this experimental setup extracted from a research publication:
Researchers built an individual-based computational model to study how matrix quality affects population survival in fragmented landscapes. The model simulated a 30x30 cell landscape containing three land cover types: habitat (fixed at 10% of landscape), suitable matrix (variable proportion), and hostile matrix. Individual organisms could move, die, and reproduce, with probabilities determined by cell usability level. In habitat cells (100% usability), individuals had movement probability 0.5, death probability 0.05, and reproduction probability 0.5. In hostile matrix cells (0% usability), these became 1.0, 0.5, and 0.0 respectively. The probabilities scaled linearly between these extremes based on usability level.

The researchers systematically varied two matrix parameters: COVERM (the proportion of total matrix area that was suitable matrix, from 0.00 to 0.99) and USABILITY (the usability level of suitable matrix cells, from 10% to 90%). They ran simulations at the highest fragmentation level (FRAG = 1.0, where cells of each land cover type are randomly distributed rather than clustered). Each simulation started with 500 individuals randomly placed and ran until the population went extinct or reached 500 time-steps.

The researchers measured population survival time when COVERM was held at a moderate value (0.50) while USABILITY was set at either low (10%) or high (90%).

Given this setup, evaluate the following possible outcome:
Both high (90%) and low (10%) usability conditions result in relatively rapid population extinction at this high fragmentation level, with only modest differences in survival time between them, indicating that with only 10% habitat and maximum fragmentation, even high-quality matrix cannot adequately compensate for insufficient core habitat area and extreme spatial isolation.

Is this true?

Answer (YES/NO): NO